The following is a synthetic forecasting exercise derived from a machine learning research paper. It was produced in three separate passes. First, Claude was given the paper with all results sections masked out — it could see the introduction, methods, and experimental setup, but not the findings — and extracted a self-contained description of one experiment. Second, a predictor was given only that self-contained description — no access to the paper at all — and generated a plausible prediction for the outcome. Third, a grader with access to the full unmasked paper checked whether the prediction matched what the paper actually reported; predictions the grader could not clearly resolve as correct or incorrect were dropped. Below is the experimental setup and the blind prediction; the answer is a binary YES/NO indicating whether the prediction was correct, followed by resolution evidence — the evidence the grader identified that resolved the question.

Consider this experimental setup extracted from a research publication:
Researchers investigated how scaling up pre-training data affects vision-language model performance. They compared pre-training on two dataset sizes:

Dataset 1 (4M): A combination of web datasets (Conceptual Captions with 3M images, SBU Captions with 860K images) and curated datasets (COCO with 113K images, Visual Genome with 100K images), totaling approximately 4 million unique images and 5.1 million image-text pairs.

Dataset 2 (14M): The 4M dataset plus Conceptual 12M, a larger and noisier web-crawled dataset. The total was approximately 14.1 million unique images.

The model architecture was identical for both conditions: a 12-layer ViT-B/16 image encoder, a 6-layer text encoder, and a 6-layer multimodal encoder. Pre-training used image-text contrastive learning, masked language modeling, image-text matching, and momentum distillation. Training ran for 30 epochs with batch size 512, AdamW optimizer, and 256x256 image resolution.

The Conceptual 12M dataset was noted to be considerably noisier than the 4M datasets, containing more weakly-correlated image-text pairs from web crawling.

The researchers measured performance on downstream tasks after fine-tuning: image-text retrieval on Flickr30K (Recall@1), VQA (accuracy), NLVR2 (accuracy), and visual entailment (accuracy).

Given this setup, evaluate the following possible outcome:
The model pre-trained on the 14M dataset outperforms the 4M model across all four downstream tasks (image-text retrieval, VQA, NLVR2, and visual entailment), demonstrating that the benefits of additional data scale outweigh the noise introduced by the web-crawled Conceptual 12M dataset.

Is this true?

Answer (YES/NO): YES